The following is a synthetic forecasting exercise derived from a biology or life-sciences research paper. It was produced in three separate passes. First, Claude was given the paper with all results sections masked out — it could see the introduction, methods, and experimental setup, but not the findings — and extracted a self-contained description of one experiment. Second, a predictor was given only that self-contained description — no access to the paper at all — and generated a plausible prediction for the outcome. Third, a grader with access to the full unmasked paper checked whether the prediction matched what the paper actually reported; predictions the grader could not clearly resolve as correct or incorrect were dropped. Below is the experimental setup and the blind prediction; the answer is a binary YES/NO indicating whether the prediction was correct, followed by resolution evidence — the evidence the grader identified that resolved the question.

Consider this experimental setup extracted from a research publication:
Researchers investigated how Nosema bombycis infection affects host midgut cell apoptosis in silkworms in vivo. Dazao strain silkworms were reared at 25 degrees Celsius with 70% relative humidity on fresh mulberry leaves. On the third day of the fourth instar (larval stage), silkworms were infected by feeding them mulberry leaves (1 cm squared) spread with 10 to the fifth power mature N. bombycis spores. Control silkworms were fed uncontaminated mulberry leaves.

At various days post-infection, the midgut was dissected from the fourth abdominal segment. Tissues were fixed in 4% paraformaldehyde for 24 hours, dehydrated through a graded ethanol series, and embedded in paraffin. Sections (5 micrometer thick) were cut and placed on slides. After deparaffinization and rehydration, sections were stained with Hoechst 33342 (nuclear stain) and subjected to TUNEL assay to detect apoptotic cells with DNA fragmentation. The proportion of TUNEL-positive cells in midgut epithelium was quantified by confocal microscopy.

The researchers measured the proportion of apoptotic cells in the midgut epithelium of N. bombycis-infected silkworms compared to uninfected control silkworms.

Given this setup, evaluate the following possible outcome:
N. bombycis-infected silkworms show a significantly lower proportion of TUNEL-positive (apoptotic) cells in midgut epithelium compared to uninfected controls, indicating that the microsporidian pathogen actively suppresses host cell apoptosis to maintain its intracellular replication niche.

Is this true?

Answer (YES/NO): YES